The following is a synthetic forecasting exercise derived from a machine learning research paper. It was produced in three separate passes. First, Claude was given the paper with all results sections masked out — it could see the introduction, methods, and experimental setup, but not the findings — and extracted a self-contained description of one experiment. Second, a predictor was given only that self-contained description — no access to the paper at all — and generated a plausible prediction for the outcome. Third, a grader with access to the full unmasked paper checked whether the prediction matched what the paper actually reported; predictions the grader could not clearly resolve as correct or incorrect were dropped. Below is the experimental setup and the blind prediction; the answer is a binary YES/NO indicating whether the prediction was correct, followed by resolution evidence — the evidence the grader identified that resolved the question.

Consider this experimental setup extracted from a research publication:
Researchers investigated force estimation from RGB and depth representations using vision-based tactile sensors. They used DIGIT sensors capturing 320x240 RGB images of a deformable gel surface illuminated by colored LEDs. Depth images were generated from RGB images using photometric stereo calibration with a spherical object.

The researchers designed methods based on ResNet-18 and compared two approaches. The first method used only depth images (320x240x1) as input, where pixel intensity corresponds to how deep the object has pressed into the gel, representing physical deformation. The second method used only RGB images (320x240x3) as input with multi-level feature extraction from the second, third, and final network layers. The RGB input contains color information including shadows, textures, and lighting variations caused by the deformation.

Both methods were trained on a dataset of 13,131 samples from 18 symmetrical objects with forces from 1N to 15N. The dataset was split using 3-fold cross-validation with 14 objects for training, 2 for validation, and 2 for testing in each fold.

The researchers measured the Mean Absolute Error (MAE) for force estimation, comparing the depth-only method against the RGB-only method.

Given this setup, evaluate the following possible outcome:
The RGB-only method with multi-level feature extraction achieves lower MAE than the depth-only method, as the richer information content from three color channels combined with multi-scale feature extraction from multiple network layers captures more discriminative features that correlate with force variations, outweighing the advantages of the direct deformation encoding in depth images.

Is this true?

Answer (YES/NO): YES